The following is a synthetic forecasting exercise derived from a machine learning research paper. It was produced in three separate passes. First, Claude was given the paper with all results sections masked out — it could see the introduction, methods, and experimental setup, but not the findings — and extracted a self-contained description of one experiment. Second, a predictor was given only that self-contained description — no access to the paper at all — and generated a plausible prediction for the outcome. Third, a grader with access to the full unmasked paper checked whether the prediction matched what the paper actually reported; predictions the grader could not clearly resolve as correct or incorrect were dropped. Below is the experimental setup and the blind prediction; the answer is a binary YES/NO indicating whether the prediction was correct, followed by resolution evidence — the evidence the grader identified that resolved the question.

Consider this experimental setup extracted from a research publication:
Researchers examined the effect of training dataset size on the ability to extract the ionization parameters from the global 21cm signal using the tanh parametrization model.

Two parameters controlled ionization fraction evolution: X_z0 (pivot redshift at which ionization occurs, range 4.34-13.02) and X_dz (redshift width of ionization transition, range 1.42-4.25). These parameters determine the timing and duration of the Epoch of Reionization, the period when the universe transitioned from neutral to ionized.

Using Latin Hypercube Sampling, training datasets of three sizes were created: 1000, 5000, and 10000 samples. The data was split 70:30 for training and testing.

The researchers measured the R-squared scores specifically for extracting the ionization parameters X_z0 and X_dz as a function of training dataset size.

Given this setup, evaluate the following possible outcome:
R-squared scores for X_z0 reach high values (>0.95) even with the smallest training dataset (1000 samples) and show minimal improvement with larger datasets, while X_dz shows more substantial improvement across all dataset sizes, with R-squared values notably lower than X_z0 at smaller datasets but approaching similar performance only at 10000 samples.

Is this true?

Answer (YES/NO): NO